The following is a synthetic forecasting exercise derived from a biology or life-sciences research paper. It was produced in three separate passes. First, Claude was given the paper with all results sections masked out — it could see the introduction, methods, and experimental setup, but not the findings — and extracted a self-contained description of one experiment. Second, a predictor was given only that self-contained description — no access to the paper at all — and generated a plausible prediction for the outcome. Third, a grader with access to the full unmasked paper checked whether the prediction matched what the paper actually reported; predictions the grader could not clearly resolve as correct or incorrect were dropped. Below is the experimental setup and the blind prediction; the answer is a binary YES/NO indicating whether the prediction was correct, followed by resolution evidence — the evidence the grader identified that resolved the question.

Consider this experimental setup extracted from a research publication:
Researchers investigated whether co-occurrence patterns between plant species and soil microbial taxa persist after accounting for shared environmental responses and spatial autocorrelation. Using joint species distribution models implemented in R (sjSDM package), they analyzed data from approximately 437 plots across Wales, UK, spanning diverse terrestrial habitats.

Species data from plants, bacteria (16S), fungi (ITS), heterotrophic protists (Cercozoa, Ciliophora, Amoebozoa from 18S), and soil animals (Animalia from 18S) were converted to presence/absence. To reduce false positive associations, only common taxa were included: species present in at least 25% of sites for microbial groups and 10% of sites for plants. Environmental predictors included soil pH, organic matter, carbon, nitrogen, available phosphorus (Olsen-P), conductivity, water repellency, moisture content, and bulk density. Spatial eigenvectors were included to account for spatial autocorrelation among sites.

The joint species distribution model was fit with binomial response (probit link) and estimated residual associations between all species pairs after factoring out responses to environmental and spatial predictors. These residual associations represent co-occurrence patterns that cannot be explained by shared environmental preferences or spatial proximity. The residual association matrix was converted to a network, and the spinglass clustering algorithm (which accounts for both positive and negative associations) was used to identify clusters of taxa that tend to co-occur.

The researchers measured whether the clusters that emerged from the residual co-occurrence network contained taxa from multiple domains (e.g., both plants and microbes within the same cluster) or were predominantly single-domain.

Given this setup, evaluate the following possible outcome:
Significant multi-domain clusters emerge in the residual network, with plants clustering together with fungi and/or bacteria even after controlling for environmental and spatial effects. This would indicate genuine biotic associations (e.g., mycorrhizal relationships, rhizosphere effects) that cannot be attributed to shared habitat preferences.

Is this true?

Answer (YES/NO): YES